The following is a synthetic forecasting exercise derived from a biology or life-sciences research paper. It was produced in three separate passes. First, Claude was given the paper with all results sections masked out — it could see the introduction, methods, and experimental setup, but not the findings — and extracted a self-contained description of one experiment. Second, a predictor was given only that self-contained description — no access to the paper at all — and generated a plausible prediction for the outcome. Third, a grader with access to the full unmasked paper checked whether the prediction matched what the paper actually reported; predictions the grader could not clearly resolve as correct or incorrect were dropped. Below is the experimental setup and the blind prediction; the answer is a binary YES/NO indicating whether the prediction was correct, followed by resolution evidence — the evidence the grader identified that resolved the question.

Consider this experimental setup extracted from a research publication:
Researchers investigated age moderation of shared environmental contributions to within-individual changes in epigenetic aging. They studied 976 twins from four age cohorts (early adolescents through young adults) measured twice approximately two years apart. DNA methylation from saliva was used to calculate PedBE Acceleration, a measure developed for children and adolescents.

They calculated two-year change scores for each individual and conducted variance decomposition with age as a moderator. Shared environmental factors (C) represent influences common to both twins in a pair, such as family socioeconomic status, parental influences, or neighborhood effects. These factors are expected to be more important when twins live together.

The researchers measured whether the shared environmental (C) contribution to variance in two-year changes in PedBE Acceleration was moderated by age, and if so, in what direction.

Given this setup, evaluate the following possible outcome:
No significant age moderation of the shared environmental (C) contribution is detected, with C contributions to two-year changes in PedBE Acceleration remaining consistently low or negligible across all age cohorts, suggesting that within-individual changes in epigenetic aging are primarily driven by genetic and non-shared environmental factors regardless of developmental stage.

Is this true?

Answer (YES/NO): NO